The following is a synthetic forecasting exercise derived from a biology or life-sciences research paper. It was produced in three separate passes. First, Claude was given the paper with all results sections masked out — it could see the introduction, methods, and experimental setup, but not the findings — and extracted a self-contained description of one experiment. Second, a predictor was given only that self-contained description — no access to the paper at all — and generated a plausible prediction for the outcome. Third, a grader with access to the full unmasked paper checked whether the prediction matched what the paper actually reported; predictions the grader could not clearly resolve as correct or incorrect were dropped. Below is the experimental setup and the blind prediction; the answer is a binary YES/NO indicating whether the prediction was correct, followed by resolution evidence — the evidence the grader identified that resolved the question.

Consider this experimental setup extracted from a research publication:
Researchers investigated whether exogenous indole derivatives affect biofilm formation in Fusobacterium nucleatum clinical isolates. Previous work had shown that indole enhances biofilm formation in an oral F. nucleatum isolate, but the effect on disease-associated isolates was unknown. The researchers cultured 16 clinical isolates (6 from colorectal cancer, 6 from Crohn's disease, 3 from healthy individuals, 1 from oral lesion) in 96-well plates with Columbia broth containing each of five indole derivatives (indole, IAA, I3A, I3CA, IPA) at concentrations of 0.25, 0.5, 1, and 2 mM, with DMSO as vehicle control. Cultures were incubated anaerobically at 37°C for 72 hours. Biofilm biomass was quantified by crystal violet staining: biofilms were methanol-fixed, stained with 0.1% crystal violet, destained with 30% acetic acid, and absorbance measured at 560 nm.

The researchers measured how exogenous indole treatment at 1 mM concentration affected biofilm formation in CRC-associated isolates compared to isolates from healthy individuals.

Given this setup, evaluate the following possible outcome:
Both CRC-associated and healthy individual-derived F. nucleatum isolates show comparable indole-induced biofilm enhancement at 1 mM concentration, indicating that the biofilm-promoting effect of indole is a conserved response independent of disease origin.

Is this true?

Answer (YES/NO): NO